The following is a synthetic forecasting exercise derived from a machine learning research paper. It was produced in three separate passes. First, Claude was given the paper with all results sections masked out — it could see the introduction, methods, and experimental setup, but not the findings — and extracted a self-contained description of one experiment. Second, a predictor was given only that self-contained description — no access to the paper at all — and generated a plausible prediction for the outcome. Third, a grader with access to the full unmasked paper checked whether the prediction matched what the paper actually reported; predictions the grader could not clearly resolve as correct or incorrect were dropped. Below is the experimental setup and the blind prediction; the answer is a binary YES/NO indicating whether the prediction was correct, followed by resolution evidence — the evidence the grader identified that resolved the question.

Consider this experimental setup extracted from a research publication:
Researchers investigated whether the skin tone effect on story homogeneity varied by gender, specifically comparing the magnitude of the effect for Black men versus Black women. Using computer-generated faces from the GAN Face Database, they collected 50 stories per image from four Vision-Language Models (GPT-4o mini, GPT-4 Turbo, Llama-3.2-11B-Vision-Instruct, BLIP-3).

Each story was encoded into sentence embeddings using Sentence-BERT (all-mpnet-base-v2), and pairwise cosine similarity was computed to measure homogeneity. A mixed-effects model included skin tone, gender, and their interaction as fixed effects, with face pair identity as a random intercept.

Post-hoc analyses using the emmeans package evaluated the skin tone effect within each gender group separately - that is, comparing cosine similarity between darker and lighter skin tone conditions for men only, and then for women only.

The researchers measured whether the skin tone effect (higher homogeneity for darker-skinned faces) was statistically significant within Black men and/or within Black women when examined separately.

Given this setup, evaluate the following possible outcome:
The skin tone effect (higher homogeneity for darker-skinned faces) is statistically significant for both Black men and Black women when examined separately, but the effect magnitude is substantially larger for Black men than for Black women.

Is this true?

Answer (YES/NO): NO